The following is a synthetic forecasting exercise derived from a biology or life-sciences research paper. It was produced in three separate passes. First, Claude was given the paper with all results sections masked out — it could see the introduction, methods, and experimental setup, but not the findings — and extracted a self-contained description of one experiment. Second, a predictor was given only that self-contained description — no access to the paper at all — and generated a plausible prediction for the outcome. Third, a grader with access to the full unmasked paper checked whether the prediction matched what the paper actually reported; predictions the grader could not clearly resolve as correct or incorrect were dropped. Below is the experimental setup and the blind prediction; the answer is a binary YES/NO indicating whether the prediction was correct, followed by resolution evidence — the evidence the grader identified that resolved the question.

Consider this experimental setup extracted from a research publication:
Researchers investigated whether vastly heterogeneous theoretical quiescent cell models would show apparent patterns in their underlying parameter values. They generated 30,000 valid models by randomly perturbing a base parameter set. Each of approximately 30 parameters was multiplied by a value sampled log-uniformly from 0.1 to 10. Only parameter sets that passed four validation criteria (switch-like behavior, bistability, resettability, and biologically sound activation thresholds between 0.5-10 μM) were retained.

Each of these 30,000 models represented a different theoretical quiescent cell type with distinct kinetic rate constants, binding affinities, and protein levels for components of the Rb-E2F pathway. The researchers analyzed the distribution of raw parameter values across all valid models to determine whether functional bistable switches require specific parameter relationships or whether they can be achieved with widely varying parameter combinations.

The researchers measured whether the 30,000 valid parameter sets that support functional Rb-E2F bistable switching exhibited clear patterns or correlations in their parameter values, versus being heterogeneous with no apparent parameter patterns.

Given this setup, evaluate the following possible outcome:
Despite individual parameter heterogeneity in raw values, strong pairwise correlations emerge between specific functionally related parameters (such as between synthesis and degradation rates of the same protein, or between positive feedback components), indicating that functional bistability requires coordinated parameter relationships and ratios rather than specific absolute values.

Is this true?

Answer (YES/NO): NO